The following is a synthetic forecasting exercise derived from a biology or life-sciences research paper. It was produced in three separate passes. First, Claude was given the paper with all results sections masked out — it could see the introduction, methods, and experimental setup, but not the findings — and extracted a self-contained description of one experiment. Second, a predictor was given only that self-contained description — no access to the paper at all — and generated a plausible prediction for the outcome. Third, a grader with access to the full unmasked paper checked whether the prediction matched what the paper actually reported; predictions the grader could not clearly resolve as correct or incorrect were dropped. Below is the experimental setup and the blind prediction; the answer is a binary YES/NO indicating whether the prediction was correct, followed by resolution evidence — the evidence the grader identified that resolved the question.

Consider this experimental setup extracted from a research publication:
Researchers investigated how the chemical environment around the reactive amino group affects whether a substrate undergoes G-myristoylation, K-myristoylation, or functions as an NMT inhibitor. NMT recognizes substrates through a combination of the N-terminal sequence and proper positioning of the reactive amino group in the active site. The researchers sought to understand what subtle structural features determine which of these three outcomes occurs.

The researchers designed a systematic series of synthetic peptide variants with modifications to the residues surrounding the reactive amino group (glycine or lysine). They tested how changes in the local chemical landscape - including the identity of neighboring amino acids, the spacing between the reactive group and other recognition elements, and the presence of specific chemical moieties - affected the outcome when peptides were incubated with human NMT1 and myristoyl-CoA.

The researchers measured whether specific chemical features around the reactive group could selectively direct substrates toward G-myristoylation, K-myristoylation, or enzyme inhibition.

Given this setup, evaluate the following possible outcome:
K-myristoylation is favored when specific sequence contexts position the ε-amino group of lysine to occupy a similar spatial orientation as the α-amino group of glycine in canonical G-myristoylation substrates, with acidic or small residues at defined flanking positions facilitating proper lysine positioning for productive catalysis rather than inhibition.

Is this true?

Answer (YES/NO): NO